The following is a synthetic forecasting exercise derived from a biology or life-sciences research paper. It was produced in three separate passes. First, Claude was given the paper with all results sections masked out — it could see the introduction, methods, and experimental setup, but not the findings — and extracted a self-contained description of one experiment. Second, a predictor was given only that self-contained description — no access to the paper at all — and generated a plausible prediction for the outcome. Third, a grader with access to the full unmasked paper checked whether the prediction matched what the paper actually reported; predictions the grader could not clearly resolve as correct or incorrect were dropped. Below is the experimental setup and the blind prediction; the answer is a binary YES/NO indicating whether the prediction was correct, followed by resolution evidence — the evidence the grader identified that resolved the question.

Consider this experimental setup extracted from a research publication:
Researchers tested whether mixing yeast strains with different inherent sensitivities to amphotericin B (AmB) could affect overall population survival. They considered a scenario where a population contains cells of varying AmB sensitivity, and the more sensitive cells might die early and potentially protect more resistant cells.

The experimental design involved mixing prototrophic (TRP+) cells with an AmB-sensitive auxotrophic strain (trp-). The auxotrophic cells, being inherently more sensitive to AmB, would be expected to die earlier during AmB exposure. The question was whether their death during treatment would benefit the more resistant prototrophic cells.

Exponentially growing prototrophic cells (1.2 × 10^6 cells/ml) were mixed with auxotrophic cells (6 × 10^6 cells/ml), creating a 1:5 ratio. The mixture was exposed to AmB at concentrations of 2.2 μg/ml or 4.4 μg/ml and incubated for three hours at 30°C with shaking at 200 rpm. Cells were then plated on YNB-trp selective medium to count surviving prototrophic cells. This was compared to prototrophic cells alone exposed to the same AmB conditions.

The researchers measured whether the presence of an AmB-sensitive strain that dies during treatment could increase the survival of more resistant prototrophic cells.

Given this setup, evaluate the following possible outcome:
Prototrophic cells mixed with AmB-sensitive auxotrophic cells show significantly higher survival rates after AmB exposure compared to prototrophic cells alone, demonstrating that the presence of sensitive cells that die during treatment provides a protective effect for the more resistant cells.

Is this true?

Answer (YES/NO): YES